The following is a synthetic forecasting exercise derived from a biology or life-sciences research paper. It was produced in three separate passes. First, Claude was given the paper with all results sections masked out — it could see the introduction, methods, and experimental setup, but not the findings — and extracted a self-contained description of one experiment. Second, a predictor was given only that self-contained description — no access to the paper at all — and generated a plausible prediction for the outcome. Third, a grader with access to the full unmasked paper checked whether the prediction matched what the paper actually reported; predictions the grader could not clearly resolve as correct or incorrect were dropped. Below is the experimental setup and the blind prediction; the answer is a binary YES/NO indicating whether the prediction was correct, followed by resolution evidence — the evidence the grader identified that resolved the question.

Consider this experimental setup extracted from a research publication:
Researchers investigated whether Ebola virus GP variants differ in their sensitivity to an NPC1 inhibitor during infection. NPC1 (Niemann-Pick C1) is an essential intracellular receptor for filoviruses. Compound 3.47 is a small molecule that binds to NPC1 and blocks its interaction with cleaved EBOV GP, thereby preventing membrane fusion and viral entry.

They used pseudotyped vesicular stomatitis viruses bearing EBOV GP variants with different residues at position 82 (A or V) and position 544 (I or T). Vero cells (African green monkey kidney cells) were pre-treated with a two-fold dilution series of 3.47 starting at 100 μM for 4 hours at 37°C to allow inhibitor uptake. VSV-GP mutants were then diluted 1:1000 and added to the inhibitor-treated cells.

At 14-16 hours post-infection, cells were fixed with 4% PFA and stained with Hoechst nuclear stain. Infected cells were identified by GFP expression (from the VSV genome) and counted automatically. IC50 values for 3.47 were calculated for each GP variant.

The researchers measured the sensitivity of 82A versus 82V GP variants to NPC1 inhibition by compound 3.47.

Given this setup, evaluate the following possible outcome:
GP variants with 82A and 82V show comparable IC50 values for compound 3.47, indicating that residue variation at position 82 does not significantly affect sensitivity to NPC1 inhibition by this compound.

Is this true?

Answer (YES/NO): NO